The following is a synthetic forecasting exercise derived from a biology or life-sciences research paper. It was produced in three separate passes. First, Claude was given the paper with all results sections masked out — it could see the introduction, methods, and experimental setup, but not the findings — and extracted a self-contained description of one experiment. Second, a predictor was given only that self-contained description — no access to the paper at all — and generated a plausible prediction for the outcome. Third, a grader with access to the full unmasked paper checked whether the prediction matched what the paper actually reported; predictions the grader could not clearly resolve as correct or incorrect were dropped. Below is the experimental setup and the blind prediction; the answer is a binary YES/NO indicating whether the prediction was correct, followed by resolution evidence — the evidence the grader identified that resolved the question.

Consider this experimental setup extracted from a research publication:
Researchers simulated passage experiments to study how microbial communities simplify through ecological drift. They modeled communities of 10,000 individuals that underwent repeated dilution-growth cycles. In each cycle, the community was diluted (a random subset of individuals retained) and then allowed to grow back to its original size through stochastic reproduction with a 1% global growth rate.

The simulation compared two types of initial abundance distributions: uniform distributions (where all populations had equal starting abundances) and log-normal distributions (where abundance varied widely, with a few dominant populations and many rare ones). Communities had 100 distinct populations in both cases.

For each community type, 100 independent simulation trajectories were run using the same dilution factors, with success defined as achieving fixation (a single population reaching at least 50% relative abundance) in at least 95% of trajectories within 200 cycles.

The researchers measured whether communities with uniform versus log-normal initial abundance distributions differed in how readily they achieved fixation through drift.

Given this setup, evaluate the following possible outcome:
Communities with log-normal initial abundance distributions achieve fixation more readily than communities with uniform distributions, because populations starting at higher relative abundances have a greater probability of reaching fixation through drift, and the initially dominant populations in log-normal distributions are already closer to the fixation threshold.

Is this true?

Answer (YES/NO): NO